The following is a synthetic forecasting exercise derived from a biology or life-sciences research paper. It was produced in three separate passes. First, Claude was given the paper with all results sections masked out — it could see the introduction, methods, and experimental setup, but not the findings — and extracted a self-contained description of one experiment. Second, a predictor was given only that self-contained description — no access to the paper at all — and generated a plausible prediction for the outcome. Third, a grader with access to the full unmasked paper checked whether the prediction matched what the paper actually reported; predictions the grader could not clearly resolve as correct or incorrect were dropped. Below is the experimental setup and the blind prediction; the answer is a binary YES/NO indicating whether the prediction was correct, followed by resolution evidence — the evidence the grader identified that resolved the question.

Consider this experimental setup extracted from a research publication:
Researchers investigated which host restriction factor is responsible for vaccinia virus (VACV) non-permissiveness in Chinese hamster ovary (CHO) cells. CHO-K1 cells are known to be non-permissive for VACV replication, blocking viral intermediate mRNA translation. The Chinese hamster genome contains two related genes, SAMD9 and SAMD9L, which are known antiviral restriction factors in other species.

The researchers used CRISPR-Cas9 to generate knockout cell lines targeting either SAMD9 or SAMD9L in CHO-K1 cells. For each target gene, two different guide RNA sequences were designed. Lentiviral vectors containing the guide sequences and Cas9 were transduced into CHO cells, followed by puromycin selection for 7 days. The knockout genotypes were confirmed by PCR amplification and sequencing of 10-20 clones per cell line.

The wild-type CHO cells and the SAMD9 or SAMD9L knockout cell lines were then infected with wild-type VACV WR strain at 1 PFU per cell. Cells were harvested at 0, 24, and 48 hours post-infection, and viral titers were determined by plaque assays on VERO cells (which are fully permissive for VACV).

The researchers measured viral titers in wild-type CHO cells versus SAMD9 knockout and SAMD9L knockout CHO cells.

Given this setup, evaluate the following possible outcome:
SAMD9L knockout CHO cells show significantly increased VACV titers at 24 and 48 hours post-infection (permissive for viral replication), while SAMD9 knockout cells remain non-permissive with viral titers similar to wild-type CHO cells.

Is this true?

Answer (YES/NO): YES